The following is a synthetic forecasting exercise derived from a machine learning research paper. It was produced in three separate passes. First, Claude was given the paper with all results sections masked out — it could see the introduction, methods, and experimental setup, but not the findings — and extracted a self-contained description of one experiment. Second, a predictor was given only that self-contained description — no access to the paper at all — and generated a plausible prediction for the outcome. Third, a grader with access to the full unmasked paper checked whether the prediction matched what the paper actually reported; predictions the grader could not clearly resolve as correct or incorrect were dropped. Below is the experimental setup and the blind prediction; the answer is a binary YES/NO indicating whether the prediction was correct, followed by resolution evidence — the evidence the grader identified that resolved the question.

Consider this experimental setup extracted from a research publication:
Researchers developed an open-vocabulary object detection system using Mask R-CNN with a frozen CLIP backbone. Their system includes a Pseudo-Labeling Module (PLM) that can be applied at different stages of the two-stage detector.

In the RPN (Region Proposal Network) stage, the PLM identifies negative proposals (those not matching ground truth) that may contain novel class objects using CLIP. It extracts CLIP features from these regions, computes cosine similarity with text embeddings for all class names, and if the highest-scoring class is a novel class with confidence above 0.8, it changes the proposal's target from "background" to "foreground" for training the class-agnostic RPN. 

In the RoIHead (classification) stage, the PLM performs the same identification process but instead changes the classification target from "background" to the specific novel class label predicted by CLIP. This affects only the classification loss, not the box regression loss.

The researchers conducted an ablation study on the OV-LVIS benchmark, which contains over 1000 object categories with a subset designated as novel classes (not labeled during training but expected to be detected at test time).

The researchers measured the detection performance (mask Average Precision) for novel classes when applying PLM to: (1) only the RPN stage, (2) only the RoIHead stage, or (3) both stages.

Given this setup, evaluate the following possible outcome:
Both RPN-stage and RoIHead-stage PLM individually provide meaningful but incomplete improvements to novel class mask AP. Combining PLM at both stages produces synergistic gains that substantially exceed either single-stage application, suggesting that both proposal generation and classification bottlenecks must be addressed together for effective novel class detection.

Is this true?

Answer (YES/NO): NO